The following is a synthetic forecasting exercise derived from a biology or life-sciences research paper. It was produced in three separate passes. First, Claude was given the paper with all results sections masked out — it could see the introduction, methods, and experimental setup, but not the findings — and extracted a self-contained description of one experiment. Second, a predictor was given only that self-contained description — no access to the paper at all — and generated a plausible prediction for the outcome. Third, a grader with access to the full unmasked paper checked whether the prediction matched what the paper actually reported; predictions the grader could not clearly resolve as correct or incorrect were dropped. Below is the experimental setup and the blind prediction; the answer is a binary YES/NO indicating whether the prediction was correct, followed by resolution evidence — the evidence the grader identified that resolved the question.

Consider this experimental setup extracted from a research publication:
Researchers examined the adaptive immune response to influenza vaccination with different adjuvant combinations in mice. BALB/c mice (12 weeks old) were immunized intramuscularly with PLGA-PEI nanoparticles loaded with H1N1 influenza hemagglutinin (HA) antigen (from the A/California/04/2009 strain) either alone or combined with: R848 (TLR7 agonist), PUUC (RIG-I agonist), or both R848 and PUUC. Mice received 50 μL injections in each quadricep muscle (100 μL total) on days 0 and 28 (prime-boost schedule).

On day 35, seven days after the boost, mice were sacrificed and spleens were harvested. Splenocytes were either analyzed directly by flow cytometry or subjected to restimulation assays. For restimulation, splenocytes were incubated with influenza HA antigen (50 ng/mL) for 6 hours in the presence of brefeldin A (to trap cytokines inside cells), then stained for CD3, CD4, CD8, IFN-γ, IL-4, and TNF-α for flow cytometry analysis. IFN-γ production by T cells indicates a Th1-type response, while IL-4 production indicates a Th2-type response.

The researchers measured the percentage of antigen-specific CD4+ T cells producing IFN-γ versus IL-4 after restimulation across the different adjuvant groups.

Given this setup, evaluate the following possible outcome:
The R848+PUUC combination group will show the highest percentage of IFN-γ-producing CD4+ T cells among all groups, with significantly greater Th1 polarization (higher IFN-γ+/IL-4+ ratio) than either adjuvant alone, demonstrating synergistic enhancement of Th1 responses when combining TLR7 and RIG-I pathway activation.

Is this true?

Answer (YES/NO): NO